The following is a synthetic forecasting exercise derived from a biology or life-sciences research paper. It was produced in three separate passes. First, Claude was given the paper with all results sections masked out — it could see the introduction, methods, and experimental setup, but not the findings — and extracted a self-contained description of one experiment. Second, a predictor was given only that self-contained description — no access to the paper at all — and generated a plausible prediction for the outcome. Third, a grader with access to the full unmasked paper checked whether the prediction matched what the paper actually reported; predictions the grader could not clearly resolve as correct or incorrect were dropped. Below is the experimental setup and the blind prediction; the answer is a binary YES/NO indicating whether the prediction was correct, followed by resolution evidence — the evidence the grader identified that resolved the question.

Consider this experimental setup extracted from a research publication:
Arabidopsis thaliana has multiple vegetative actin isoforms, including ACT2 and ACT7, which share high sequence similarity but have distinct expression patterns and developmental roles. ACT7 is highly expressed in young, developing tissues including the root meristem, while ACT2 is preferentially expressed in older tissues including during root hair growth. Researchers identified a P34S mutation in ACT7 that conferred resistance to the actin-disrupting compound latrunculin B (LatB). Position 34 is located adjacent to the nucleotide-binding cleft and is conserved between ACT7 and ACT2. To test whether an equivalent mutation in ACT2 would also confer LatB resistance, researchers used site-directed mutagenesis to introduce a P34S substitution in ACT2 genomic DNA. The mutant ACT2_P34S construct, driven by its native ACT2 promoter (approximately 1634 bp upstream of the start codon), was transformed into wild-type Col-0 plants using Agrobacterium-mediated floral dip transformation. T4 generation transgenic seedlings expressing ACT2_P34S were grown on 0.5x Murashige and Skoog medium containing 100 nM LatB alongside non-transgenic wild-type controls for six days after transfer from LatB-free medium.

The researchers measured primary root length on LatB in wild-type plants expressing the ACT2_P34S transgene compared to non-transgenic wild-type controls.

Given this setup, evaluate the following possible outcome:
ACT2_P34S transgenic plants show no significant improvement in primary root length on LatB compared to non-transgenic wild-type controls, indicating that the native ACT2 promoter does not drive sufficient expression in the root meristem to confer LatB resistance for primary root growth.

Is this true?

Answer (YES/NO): NO